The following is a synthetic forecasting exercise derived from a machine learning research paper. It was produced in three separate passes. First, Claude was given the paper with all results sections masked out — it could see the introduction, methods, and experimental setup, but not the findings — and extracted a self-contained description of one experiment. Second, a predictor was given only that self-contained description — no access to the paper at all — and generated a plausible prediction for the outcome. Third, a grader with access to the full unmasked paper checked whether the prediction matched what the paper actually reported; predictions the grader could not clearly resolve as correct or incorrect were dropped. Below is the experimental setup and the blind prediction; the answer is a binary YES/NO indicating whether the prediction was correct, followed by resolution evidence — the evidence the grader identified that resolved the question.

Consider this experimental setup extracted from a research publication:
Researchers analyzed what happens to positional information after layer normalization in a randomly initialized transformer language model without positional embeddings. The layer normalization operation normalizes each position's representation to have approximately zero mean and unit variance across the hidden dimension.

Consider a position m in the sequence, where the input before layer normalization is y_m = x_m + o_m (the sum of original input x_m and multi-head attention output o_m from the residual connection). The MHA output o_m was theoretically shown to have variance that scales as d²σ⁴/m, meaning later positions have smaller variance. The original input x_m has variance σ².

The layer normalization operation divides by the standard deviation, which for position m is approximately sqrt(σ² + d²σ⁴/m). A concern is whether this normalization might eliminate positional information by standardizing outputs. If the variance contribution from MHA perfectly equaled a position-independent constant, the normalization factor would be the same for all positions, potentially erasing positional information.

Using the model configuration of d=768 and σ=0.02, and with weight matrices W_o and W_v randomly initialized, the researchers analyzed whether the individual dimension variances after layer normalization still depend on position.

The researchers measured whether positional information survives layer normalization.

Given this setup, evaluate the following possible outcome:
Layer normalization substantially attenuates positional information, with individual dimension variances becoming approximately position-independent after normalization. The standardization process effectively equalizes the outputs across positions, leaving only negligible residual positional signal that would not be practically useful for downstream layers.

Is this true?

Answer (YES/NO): NO